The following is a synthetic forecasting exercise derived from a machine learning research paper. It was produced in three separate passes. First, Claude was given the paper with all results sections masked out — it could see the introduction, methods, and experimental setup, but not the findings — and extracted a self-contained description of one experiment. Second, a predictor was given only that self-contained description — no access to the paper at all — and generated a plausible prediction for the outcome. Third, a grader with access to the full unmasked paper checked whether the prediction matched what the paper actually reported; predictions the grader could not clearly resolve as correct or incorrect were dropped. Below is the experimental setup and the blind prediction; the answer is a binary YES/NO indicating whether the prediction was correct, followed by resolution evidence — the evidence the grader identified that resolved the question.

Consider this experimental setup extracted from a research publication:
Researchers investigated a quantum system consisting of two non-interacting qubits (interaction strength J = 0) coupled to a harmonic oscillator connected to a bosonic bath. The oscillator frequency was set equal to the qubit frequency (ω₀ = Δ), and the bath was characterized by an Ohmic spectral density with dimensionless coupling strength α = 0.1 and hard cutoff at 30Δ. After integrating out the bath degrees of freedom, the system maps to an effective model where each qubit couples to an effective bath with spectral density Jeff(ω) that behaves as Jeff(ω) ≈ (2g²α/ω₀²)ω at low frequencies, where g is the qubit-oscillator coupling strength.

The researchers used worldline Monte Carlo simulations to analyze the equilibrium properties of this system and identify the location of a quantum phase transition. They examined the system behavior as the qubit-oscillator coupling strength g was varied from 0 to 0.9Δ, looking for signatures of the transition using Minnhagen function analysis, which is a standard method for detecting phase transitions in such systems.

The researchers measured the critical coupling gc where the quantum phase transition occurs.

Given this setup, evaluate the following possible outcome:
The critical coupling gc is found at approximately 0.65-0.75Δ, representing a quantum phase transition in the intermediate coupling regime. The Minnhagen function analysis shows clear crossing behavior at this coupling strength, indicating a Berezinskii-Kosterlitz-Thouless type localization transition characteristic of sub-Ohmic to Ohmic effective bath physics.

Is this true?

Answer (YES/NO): NO